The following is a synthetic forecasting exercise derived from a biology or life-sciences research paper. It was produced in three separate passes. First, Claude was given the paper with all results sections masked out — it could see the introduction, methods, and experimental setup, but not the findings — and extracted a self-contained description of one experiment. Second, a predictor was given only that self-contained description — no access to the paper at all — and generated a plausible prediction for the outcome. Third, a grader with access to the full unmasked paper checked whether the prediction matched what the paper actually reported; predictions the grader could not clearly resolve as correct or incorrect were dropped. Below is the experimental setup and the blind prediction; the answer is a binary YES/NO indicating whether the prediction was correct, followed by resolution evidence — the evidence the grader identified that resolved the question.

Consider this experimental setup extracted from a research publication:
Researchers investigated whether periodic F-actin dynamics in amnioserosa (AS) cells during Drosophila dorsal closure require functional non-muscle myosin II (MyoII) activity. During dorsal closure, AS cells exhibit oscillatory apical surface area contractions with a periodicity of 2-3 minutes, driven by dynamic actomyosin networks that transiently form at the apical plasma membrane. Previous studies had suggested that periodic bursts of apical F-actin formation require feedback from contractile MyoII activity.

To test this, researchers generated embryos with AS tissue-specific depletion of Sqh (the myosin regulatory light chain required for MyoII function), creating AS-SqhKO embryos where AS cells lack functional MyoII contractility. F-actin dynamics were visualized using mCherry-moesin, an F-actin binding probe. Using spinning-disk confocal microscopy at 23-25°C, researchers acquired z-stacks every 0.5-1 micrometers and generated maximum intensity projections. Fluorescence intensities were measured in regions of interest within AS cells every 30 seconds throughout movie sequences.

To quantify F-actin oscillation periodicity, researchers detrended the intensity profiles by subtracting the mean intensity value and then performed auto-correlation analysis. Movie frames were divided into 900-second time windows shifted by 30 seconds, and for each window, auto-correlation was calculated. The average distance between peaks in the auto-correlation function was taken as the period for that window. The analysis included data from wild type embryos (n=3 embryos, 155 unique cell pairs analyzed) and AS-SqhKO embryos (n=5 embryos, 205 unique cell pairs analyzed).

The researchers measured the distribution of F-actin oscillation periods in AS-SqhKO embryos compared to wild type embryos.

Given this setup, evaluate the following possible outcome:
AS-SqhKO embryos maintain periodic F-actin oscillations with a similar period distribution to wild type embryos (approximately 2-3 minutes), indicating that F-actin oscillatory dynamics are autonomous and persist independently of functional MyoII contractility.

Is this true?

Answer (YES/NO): YES